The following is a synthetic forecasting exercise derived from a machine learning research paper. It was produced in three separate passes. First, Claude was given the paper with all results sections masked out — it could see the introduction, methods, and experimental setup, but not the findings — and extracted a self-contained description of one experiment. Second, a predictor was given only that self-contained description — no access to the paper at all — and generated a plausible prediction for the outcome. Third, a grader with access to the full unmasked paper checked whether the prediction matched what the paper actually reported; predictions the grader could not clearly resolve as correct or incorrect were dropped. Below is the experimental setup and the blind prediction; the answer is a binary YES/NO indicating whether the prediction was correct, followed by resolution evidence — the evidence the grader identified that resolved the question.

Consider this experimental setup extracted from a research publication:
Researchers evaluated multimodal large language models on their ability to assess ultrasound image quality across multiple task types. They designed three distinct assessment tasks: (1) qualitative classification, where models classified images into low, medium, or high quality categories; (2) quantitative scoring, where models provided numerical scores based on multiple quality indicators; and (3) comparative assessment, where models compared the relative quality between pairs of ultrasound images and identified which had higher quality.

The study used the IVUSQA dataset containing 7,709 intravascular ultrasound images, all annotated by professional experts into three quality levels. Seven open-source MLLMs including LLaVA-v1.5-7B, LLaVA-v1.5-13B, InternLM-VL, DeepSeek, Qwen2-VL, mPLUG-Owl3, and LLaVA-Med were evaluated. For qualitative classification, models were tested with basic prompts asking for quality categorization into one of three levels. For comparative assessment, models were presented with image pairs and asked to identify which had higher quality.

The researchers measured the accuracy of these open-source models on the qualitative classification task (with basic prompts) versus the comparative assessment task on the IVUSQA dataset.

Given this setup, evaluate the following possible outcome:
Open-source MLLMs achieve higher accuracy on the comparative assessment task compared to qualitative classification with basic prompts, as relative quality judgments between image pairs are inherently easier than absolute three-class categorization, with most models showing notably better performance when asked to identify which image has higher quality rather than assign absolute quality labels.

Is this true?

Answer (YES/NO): YES